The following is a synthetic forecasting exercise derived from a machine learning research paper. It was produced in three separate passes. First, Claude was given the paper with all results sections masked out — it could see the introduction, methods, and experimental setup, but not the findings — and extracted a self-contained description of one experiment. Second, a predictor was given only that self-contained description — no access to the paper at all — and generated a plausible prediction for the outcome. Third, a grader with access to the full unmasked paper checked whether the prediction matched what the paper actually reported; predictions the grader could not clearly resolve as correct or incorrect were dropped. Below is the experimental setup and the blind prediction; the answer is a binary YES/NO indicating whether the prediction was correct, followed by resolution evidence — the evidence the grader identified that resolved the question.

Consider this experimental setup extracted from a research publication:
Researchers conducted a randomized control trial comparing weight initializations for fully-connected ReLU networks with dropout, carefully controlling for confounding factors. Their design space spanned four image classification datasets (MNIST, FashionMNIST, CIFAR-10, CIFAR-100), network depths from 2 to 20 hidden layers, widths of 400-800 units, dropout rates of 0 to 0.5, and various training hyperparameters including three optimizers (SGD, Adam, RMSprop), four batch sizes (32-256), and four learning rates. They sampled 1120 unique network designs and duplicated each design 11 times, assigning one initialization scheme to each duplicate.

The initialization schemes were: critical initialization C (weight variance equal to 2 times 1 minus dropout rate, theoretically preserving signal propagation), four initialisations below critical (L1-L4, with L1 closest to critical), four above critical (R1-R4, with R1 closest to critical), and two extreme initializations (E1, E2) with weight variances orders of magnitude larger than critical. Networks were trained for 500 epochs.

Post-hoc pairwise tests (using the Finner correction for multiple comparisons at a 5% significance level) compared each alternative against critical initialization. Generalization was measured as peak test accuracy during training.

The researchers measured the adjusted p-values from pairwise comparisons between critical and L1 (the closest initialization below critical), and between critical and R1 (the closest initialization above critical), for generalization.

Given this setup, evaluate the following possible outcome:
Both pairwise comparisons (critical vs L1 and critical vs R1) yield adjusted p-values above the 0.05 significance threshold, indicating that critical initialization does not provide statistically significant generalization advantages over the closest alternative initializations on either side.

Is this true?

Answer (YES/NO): NO